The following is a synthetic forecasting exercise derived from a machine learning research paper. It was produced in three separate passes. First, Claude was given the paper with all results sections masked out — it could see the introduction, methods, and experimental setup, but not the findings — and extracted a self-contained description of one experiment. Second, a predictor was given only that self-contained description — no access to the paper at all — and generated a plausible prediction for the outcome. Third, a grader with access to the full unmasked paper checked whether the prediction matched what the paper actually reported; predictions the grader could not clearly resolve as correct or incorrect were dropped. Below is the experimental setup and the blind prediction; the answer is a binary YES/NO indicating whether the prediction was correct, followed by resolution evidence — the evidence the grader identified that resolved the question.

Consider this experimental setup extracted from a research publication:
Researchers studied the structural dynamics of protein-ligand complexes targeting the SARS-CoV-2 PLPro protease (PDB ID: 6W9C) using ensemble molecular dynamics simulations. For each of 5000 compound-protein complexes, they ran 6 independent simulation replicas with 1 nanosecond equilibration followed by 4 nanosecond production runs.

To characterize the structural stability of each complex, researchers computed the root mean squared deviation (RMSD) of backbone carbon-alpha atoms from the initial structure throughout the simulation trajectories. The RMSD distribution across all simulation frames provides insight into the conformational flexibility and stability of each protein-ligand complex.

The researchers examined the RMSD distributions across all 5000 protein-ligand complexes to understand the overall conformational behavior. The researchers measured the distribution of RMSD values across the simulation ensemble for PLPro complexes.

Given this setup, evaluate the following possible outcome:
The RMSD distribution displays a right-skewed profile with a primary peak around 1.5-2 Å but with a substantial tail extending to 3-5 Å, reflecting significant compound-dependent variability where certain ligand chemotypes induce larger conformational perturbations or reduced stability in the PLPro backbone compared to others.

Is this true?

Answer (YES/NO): NO